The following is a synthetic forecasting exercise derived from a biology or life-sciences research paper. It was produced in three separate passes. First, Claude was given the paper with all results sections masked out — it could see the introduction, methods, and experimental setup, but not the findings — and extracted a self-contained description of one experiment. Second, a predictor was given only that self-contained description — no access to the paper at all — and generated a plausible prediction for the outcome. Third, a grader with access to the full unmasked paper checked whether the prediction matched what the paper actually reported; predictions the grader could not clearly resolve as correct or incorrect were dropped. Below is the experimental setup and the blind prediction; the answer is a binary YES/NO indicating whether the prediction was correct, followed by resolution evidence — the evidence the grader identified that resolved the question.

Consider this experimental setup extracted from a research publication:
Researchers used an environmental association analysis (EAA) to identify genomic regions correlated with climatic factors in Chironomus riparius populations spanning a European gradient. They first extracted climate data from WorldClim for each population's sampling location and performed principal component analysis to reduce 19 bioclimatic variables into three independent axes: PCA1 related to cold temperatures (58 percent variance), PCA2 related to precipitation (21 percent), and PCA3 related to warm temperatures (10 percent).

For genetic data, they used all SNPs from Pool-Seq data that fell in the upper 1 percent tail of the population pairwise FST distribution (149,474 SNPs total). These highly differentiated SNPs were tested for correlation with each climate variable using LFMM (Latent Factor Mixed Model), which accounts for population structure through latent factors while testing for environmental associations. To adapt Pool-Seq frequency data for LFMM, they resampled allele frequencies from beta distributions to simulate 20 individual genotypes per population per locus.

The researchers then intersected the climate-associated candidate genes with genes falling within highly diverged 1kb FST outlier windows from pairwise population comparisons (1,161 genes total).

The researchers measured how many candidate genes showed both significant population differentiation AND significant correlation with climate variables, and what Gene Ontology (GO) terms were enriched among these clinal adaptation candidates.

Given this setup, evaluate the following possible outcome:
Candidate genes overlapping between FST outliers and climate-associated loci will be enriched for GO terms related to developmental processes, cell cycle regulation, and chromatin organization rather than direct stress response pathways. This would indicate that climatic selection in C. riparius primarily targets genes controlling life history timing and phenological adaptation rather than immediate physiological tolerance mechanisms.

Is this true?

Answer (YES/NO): NO